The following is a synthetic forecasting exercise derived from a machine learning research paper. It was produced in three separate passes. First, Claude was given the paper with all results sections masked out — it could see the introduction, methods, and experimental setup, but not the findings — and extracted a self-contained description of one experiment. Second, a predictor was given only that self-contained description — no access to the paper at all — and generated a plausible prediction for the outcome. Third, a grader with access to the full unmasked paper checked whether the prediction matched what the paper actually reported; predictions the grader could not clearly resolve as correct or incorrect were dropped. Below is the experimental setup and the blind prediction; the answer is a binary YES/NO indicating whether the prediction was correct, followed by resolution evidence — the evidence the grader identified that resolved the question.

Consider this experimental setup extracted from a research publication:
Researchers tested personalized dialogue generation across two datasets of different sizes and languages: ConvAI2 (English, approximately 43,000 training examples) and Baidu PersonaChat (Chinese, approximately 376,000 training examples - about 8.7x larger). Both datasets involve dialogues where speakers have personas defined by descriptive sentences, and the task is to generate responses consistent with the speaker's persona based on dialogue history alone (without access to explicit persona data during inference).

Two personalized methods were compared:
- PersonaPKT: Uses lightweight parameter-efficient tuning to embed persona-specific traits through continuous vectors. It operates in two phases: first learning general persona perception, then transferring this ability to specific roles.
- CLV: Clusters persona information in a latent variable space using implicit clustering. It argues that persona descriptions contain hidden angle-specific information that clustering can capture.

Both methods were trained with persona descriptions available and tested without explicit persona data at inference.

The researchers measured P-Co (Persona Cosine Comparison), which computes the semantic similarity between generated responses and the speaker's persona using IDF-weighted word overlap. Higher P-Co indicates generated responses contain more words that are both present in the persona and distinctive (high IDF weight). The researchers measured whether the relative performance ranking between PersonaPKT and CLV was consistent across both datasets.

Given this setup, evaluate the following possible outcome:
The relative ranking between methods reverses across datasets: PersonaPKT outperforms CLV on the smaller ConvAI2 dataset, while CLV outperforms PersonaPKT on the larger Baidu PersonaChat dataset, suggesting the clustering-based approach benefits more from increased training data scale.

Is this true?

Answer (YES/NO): NO